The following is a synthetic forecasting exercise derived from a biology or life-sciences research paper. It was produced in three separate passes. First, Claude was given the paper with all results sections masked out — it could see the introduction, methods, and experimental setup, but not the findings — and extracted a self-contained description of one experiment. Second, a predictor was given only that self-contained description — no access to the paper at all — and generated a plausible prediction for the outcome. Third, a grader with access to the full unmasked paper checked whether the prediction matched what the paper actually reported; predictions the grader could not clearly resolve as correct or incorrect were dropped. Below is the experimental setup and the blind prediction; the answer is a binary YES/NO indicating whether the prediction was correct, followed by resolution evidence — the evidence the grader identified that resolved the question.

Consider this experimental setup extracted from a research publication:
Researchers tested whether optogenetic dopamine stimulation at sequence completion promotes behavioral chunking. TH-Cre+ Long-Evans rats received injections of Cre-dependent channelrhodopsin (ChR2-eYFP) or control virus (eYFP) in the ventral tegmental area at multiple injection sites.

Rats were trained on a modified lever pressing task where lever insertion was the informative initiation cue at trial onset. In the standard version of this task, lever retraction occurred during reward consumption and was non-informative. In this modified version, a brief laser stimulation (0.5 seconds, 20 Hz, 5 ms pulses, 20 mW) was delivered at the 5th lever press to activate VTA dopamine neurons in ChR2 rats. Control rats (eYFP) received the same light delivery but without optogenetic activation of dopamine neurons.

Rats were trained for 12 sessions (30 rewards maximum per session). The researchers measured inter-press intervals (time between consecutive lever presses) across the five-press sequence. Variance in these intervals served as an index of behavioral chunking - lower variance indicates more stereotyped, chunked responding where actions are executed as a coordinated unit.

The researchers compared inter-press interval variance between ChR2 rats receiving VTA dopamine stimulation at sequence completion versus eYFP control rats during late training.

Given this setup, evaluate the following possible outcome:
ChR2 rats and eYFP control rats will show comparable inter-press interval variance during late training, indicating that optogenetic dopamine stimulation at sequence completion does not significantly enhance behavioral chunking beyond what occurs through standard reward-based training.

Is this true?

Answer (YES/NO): NO